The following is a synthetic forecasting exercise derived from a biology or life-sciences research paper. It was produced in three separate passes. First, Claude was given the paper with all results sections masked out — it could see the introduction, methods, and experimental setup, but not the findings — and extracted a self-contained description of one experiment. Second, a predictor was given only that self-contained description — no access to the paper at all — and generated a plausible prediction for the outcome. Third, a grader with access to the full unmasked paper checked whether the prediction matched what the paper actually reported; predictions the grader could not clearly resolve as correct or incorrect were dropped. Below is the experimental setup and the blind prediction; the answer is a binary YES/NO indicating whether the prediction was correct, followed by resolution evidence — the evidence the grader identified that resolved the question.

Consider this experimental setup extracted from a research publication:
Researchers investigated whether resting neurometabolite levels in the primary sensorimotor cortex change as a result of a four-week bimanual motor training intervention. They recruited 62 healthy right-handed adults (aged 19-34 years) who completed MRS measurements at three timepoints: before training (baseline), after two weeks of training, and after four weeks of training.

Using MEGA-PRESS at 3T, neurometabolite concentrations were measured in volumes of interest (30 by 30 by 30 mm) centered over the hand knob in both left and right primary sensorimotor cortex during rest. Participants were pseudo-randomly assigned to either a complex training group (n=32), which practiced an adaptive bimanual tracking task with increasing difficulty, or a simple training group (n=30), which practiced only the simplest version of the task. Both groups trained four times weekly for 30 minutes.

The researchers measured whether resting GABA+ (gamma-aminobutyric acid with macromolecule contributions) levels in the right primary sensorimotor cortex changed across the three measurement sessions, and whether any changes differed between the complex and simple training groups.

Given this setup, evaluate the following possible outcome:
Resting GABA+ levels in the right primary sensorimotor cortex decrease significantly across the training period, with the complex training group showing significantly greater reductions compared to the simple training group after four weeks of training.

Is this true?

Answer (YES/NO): NO